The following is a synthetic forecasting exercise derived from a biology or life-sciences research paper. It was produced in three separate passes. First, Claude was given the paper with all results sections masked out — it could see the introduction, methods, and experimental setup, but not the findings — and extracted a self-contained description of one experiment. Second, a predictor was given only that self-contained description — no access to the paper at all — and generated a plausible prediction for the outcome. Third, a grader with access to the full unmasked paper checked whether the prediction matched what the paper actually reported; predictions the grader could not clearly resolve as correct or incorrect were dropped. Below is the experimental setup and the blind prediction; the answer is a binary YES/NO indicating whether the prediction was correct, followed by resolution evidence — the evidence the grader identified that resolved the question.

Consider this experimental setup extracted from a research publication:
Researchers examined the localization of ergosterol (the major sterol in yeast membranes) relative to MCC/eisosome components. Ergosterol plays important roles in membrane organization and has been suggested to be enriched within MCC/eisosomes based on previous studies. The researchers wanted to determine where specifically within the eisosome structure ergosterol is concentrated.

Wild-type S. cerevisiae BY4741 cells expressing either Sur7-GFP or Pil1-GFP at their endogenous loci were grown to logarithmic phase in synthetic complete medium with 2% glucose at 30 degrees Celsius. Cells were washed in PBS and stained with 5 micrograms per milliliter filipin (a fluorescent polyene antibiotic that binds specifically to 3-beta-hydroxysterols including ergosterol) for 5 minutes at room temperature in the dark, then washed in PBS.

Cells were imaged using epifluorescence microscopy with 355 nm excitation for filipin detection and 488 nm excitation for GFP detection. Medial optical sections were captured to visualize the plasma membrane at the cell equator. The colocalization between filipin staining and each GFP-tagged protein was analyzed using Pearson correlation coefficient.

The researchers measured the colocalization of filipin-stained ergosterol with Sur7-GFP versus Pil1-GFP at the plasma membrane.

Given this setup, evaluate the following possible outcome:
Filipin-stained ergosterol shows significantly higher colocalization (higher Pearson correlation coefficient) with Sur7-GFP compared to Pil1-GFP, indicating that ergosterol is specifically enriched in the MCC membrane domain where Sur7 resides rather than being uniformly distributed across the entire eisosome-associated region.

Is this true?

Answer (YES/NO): YES